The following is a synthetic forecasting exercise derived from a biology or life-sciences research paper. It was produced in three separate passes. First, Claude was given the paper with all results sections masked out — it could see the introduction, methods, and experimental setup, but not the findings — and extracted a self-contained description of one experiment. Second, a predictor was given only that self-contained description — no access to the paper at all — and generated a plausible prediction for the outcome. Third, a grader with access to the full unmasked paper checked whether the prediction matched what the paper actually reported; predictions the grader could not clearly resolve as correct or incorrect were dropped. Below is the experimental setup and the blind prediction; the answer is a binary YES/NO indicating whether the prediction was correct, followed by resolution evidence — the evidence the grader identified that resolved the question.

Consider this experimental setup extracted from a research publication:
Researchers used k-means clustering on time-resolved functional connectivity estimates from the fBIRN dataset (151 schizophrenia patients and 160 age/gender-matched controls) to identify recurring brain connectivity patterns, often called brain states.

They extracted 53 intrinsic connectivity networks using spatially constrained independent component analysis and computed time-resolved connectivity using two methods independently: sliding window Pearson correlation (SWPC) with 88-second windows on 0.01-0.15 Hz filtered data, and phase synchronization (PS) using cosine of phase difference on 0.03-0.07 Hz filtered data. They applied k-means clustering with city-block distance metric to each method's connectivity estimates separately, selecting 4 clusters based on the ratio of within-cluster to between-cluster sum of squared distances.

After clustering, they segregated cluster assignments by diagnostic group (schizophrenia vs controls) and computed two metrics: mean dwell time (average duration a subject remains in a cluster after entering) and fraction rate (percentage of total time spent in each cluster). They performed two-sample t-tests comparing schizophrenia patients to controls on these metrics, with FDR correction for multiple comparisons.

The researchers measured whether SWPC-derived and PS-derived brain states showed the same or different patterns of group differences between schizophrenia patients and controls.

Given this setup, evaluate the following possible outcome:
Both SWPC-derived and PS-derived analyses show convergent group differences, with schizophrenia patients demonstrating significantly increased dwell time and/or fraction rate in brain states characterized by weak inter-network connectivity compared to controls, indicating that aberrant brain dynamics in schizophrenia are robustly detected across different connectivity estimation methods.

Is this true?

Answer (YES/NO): NO